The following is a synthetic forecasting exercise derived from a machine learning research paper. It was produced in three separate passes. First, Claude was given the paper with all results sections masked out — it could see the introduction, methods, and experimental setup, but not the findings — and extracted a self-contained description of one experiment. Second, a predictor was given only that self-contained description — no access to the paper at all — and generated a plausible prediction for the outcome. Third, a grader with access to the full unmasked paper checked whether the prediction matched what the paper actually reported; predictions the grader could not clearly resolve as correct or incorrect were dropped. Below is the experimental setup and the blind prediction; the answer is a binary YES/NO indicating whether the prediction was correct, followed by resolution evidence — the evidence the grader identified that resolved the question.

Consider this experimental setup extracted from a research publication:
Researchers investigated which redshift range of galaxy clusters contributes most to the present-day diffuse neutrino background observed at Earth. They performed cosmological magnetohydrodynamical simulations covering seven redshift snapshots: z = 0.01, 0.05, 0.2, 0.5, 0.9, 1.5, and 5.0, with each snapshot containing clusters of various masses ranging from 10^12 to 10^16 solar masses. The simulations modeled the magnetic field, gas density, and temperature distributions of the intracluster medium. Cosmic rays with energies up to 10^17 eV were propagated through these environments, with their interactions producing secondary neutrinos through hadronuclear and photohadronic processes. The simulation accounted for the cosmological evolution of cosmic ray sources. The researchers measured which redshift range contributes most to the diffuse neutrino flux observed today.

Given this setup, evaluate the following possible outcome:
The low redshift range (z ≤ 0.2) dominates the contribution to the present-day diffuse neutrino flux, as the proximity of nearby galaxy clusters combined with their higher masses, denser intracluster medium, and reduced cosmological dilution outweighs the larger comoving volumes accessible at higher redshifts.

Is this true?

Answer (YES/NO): NO